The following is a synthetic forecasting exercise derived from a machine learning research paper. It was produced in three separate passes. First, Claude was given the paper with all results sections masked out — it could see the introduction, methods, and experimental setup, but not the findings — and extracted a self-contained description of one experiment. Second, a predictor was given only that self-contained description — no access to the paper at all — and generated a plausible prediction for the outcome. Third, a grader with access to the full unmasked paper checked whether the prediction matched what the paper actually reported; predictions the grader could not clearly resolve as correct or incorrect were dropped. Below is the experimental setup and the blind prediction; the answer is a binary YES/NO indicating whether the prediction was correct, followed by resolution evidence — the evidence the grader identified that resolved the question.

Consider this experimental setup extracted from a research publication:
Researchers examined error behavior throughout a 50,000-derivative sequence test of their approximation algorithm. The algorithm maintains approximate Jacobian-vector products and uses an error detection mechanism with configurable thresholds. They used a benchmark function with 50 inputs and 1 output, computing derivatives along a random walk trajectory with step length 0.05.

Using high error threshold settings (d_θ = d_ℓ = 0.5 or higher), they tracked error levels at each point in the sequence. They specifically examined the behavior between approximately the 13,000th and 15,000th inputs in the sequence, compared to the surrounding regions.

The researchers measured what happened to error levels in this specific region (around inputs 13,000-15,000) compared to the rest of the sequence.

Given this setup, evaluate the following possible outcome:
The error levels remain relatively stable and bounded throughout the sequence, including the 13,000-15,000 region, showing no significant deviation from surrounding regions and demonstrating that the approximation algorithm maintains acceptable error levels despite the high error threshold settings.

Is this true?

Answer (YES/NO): NO